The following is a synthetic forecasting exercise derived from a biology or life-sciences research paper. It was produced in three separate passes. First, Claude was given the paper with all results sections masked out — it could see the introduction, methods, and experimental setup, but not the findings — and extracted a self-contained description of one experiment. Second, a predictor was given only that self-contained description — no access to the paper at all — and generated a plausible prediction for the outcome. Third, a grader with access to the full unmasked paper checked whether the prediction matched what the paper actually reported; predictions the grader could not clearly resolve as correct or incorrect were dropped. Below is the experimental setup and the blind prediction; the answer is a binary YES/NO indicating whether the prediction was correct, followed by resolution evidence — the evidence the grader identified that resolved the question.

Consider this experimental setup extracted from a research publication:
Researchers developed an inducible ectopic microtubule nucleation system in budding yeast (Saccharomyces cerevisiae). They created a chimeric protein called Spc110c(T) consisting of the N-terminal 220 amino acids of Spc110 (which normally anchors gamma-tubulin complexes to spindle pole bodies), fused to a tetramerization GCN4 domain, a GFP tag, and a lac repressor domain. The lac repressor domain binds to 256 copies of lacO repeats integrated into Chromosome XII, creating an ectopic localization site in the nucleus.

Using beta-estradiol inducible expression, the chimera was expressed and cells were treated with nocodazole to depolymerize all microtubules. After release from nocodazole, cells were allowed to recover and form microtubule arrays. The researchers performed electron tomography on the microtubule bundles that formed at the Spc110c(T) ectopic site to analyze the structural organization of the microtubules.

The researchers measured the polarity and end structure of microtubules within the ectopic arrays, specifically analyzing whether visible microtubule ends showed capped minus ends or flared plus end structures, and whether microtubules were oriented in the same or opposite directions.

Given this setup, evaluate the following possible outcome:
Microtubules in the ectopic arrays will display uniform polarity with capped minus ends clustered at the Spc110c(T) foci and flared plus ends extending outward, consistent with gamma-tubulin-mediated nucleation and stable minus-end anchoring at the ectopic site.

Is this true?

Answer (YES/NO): NO